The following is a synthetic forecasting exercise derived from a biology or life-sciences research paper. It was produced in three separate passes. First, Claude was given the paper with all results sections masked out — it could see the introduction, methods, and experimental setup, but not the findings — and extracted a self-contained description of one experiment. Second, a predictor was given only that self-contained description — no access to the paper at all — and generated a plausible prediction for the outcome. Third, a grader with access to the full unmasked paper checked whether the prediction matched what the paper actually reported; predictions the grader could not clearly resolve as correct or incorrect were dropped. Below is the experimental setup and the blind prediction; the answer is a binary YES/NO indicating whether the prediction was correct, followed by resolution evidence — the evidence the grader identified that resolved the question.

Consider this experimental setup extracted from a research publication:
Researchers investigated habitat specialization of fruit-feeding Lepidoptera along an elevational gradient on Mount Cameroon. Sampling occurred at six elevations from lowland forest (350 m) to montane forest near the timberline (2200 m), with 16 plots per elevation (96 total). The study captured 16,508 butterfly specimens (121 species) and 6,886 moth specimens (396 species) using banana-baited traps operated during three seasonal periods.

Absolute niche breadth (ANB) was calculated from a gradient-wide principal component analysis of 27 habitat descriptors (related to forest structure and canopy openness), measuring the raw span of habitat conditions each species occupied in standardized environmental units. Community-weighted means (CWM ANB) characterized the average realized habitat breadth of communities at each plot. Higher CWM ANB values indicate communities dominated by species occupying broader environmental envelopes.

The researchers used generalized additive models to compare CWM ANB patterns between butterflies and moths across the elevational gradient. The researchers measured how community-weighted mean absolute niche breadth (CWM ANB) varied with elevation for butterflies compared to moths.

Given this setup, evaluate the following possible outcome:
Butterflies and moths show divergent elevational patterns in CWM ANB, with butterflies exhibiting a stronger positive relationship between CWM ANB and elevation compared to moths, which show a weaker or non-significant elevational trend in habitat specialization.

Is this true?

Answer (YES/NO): YES